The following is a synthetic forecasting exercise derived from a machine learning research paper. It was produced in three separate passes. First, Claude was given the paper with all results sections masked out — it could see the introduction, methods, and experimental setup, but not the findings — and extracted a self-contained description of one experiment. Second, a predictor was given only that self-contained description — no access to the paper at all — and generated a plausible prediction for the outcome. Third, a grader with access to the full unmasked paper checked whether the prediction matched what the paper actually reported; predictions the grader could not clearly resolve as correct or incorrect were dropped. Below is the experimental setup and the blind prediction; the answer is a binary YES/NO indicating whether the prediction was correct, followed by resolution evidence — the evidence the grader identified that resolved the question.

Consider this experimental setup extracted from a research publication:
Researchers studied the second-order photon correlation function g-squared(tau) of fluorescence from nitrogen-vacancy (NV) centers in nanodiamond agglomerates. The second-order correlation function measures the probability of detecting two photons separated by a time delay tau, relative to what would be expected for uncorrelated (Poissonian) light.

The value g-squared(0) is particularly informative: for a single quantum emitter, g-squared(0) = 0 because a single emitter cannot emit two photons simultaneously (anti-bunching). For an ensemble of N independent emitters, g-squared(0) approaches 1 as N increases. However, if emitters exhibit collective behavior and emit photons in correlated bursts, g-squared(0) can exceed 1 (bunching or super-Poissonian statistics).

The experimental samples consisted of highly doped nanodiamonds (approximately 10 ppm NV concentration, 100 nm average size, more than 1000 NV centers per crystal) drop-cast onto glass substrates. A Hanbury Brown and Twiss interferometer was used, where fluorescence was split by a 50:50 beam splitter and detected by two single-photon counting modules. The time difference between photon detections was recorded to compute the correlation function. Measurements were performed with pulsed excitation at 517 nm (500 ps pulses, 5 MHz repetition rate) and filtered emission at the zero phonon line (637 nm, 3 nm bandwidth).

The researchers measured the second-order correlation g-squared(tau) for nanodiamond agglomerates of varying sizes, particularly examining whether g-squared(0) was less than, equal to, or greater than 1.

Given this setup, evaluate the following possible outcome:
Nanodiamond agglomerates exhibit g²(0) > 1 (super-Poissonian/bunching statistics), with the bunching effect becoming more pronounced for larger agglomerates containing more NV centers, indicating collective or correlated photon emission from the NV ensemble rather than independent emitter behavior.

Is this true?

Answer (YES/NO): NO